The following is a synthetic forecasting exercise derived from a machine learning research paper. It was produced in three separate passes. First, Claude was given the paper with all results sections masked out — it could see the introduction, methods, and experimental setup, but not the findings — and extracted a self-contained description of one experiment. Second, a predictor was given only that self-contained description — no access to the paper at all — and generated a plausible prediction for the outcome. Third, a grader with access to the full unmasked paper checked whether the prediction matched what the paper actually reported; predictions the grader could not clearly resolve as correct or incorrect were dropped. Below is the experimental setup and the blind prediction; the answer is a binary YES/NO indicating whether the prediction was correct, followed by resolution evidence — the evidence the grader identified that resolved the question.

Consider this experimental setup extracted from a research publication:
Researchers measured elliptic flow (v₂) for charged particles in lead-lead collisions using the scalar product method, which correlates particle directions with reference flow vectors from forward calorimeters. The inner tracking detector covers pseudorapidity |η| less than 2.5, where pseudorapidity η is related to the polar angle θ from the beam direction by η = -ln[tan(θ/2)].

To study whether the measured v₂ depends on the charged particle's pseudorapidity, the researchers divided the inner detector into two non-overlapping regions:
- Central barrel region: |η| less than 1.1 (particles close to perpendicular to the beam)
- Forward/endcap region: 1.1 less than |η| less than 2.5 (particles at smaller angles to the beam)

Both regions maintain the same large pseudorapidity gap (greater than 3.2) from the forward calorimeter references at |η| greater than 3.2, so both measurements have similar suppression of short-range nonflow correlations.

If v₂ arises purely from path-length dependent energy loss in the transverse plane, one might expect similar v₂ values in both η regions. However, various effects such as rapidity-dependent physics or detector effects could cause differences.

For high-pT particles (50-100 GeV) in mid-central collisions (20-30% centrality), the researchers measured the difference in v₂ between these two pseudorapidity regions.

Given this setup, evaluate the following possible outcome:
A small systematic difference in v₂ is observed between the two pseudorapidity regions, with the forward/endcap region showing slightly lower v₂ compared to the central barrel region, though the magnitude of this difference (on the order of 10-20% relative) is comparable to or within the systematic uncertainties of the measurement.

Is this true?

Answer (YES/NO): NO